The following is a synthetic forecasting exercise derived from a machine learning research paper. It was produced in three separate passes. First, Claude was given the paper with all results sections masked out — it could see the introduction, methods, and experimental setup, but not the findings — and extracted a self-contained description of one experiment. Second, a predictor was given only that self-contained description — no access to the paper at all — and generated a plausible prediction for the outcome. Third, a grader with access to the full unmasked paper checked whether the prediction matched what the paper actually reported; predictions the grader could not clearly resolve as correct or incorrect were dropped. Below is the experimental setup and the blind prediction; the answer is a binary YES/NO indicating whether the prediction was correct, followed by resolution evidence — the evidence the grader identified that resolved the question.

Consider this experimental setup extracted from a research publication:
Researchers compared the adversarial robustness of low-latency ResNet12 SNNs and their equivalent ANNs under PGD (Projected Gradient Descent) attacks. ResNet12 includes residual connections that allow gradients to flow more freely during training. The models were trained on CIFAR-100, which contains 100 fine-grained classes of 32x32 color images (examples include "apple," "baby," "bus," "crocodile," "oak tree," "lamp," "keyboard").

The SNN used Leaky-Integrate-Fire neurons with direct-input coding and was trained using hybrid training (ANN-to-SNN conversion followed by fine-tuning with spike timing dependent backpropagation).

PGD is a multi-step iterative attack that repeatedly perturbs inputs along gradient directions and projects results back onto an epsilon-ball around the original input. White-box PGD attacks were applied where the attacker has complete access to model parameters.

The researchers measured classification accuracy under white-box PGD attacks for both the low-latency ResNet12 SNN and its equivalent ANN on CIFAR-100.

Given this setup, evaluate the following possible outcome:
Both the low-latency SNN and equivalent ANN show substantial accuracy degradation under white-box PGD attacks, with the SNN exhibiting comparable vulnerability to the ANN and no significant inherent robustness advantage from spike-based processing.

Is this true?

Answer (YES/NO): NO